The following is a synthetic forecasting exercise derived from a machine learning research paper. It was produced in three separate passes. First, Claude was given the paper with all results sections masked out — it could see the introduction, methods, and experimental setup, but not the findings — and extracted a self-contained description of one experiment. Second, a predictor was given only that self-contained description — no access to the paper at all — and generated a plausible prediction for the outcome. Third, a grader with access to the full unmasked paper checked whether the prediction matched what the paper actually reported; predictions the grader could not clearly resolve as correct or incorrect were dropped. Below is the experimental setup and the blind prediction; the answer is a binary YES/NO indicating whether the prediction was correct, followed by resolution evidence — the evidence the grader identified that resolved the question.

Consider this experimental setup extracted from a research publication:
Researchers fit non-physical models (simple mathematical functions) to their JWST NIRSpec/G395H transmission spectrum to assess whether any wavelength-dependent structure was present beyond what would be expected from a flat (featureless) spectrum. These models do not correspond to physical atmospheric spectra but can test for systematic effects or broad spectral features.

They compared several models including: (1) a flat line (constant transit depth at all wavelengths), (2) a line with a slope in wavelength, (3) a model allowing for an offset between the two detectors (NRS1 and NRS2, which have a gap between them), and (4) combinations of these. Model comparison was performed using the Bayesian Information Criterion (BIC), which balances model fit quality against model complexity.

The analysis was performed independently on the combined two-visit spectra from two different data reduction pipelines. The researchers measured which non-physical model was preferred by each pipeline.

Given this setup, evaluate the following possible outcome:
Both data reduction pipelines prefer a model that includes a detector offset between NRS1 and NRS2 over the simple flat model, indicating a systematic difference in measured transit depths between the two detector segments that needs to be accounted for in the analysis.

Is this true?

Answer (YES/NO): NO